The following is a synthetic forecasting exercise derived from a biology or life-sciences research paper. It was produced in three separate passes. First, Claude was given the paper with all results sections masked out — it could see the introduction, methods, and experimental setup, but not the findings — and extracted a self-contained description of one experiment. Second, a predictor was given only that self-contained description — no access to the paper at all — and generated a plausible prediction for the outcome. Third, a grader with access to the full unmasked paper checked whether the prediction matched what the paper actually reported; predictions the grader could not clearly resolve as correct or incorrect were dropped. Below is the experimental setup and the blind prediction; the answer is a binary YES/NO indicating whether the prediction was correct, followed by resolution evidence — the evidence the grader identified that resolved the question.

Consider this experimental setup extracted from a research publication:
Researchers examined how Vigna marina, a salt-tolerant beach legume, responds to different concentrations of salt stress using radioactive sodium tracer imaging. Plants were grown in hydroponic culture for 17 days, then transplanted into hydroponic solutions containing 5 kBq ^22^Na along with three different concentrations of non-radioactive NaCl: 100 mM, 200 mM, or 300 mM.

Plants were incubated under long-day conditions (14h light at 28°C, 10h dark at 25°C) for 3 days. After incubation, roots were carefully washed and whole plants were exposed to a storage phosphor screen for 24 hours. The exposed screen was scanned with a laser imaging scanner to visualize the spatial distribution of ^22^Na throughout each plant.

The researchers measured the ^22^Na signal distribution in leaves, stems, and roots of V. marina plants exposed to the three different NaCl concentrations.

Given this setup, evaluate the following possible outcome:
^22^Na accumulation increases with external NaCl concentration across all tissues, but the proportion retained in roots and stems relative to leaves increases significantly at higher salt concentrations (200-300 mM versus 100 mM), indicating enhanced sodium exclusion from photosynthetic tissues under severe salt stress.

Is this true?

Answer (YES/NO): NO